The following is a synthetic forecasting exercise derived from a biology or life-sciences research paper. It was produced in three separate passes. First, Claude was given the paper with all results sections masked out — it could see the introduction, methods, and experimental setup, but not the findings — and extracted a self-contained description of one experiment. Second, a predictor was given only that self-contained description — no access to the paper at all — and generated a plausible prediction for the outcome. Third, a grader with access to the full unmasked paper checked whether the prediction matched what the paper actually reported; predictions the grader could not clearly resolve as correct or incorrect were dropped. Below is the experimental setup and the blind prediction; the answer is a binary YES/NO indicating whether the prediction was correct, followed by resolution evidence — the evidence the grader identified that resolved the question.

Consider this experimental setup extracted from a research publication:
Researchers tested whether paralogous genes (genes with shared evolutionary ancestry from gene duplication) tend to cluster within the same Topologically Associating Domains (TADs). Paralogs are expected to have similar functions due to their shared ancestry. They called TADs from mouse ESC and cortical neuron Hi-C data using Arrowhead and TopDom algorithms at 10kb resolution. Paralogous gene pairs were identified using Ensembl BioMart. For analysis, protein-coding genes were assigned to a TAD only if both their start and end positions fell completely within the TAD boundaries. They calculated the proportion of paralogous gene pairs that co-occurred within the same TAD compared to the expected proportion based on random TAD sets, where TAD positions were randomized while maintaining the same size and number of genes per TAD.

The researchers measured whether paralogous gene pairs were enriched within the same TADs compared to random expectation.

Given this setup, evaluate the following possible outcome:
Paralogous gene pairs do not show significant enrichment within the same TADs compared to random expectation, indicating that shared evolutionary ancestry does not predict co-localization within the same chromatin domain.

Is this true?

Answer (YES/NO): NO